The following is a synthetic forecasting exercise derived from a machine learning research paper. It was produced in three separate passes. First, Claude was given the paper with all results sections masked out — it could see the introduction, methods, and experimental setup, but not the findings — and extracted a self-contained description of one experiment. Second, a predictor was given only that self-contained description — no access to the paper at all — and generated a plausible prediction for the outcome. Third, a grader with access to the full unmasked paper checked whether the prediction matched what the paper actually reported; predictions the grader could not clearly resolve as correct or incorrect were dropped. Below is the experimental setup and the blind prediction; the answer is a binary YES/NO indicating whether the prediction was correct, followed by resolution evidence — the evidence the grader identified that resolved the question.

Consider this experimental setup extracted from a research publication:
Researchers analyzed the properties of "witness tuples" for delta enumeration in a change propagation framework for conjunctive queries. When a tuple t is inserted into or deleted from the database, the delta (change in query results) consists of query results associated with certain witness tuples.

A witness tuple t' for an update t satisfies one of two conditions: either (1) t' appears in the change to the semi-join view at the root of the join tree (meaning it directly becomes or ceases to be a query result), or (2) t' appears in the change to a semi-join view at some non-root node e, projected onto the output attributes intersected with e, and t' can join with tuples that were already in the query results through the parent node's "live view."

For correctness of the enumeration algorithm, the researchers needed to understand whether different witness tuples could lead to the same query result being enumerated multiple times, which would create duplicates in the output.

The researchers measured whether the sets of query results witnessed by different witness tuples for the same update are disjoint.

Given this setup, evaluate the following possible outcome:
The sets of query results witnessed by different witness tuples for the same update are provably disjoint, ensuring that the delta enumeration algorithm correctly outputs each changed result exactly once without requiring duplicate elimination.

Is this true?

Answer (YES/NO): YES